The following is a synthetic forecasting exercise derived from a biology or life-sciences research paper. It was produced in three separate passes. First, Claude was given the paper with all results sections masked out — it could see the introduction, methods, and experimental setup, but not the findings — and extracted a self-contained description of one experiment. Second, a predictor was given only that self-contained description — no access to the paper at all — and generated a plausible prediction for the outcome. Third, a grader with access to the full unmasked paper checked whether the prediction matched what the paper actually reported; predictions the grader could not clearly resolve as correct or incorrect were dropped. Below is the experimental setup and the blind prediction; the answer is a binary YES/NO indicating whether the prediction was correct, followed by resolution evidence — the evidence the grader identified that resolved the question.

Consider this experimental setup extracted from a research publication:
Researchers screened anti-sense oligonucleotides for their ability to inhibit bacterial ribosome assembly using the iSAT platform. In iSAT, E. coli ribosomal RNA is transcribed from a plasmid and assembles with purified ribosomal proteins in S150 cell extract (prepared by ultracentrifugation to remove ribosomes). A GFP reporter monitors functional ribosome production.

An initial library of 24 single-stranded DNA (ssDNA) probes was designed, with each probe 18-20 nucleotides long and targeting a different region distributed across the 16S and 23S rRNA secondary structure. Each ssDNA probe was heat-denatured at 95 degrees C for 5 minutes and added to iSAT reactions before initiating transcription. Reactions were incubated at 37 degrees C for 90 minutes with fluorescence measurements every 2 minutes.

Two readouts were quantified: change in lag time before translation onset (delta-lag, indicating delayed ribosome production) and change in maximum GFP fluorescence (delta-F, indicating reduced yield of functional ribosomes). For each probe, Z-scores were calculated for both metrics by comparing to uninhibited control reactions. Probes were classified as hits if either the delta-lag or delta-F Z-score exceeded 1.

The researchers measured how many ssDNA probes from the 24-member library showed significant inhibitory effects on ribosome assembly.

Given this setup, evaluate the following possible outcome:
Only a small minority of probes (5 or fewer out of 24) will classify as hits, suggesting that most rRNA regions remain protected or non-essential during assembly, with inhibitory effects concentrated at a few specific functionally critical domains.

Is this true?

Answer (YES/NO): YES